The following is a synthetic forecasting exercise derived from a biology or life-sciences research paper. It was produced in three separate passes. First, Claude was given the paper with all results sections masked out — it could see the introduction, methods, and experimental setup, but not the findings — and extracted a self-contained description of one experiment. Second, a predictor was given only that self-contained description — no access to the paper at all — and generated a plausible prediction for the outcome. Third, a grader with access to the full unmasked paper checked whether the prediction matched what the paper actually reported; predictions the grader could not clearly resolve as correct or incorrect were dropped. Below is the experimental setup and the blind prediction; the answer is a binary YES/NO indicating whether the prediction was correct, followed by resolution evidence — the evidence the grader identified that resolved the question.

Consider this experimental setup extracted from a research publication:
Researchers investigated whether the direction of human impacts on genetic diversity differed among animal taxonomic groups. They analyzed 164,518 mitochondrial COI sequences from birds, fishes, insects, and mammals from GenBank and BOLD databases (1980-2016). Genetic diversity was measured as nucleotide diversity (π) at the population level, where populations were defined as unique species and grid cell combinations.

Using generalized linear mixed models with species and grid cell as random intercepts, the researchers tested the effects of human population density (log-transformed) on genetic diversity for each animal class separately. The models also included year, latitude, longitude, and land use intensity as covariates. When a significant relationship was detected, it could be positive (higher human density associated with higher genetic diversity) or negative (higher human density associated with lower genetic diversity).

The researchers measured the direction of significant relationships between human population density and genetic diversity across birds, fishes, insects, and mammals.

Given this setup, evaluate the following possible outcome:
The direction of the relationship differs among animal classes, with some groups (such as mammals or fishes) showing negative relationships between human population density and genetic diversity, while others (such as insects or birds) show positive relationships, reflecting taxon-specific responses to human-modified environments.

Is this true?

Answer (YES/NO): NO